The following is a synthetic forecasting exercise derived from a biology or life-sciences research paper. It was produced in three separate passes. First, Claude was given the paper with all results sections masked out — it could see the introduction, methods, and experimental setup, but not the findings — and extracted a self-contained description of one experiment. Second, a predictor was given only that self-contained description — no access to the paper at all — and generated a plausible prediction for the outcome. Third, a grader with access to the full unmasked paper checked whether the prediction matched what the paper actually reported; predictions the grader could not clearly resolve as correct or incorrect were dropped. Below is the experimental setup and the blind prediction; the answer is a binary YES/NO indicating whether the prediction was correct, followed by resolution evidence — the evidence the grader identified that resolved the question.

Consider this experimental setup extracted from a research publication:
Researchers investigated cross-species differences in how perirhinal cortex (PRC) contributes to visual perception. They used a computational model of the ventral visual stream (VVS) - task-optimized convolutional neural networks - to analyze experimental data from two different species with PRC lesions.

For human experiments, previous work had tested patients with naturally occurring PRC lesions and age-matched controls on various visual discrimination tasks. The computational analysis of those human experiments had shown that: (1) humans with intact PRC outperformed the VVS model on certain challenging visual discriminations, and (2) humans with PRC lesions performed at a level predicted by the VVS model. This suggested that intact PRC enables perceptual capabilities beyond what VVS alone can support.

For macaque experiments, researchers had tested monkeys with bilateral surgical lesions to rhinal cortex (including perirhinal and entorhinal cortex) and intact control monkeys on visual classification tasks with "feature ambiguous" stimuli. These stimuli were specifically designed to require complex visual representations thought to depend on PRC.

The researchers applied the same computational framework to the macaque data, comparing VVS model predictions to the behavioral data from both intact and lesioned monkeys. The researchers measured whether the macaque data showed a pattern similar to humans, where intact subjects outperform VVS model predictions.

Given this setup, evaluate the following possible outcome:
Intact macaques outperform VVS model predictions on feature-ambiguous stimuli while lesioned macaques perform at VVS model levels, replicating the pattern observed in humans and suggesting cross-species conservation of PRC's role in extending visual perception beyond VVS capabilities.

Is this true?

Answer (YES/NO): NO